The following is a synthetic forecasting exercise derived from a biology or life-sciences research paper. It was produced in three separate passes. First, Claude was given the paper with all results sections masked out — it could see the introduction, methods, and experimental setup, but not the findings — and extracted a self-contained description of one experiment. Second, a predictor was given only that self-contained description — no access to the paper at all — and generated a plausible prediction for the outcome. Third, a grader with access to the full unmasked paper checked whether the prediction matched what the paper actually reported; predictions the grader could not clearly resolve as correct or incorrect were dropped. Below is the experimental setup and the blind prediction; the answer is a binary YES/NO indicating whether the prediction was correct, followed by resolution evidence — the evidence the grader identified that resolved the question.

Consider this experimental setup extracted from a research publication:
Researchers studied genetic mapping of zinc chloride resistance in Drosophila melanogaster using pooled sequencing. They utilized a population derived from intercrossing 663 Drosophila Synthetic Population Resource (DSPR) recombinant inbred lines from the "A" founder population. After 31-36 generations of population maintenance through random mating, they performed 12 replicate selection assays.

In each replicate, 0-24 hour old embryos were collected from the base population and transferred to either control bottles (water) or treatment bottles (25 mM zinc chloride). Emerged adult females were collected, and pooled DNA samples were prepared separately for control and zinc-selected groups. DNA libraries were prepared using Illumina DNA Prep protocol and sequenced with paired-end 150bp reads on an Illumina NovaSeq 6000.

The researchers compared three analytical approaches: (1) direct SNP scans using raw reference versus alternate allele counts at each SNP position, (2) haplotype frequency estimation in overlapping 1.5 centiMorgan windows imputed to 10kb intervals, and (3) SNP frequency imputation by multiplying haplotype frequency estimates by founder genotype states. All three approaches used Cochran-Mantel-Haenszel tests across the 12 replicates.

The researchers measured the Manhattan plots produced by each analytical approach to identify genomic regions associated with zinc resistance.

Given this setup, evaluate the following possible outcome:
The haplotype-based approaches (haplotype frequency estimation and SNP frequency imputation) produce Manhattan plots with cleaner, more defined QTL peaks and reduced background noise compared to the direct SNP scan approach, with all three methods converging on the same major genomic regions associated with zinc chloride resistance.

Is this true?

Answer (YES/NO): NO